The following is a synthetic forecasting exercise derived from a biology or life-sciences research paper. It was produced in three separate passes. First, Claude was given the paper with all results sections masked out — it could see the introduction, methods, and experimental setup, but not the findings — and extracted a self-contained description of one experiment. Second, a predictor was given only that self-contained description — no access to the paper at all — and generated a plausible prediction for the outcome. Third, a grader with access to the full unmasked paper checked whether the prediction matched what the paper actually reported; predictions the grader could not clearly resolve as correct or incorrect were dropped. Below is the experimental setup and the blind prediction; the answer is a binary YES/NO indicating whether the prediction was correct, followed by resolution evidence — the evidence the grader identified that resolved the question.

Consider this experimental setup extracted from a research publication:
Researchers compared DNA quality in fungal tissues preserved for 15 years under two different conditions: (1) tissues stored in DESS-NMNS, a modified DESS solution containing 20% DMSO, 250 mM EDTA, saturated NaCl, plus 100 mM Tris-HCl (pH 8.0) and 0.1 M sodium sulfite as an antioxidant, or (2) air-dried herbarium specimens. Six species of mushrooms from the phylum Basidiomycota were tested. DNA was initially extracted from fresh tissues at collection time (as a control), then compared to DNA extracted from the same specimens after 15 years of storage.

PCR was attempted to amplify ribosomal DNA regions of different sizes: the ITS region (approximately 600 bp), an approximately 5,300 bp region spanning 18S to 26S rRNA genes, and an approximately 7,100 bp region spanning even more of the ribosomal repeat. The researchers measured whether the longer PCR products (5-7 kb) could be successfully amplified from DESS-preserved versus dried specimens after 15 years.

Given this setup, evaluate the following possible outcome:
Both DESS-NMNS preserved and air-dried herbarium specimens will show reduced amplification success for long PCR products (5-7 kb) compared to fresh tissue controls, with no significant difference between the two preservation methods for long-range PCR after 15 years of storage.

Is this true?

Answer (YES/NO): NO